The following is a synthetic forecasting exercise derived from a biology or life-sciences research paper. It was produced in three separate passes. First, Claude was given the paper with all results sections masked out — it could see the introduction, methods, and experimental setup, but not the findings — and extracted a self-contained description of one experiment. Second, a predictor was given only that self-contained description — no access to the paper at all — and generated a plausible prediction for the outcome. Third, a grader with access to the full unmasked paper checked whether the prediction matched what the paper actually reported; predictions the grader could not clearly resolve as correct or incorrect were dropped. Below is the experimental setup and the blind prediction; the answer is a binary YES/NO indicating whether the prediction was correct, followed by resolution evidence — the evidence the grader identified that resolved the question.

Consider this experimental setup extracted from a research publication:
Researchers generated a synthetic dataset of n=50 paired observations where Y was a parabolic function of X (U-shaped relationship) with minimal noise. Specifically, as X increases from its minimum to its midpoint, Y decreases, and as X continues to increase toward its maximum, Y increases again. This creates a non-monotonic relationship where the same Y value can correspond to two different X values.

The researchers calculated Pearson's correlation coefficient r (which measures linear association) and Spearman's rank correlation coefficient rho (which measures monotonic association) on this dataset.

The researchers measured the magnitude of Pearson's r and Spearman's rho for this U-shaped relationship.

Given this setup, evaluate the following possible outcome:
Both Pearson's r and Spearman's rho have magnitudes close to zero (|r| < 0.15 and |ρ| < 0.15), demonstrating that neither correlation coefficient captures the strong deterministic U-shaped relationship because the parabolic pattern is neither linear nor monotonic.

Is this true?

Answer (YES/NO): YES